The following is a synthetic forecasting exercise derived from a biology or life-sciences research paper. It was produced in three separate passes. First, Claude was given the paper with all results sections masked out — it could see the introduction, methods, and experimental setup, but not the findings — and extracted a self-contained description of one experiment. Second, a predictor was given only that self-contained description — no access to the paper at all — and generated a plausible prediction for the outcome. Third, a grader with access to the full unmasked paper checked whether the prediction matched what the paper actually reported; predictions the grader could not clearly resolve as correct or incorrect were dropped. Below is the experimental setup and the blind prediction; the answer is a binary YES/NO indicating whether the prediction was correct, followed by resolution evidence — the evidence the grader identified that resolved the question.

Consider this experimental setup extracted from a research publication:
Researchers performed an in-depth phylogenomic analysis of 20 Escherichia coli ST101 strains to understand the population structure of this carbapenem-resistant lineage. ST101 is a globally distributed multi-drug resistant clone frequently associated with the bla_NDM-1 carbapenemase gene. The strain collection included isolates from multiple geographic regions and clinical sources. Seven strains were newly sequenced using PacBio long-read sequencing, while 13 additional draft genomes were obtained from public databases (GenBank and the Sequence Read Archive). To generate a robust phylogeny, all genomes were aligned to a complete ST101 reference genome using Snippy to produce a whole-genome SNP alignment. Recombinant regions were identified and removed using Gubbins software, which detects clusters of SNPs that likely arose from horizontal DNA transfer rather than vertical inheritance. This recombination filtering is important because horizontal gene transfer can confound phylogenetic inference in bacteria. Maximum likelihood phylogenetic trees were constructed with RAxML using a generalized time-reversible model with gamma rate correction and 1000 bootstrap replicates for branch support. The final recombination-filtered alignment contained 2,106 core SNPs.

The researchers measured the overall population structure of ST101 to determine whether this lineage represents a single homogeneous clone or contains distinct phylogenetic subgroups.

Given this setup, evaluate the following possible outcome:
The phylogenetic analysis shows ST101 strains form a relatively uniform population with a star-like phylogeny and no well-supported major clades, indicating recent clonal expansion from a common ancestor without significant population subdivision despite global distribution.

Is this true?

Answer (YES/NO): NO